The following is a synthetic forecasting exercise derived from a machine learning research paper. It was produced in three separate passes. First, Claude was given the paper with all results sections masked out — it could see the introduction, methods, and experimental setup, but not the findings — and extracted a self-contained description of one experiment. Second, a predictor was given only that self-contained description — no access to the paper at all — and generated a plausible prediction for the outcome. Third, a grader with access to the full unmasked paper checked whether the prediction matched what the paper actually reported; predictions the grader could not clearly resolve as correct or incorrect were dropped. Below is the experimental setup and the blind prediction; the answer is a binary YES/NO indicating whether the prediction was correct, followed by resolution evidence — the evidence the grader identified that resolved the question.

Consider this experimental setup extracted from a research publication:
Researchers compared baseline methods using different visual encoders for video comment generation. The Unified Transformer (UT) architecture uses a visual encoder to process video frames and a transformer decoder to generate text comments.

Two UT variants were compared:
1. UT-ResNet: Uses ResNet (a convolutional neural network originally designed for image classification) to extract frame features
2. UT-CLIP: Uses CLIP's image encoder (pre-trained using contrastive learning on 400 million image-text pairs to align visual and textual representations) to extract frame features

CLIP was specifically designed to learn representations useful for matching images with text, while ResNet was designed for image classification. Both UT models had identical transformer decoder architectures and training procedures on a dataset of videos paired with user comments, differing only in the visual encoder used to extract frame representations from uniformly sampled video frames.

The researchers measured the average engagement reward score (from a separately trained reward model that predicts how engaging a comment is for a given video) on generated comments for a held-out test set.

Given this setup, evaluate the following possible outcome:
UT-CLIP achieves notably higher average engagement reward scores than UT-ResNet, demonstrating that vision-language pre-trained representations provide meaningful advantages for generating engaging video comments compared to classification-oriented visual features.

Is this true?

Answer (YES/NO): NO